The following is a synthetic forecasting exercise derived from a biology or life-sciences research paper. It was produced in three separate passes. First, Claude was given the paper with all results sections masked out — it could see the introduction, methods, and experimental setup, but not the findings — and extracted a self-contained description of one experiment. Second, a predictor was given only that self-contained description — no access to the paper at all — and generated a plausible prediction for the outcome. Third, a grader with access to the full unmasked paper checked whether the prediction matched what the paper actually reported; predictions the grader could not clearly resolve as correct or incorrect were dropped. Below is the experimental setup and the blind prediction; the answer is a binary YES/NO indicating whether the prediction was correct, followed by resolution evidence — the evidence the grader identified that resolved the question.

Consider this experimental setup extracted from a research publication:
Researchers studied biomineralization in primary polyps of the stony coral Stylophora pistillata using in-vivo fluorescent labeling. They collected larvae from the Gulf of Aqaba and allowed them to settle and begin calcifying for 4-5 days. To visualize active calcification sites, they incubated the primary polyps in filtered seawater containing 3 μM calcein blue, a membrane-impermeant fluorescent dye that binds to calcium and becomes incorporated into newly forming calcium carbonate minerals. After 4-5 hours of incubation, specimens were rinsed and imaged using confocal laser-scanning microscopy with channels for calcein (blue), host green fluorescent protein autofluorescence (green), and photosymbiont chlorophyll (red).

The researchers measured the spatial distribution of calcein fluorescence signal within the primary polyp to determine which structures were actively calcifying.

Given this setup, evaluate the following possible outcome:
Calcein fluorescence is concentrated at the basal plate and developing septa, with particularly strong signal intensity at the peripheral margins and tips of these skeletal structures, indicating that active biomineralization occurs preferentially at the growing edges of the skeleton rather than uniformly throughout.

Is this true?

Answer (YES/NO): NO